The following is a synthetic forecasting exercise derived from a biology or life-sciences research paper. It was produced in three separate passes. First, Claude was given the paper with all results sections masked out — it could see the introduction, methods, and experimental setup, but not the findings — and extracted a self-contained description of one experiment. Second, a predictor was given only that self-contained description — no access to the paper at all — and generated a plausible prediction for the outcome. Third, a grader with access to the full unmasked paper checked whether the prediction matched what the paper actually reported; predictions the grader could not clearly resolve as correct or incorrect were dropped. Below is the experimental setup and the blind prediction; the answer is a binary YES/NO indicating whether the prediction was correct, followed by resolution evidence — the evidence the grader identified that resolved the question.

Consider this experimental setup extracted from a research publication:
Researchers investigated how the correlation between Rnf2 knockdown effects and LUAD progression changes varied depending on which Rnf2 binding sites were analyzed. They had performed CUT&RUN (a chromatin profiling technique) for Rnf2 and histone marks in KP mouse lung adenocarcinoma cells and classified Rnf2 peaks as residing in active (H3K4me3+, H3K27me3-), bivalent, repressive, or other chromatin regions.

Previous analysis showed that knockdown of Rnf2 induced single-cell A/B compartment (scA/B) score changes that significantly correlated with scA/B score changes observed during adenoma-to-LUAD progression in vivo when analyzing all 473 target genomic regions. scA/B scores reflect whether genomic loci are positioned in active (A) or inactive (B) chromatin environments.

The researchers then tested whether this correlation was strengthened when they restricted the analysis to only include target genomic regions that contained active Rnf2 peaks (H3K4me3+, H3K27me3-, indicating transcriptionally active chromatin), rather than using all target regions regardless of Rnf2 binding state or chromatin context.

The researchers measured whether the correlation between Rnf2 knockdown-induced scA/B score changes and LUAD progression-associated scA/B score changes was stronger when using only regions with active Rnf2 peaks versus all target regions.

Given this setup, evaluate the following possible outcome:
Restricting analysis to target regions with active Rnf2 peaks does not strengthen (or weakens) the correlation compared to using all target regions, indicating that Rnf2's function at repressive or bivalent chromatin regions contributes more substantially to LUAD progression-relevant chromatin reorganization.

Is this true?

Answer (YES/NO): NO